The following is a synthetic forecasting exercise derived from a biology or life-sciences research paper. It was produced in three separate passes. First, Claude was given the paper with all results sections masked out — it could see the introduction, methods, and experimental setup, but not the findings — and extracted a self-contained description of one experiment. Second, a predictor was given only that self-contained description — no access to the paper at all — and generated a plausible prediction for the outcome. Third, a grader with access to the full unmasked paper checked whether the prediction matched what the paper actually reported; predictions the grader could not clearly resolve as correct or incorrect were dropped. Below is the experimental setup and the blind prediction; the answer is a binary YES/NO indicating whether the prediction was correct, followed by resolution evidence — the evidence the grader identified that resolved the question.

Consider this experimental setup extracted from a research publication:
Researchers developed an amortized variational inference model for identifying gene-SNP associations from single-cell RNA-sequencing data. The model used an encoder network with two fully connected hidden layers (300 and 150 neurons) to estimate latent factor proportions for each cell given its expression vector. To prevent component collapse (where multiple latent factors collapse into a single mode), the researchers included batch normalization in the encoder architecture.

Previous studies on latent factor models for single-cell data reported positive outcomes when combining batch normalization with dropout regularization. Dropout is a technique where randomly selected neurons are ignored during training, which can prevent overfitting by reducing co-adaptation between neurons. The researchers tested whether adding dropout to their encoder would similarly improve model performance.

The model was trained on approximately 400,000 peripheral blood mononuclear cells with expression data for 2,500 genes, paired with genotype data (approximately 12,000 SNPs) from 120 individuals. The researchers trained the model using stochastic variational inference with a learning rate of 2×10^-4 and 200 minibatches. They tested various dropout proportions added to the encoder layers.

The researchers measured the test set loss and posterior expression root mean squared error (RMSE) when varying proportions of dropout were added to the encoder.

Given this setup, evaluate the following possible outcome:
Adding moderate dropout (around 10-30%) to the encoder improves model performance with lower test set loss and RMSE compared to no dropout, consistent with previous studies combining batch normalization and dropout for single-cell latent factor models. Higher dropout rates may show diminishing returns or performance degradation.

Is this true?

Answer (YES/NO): NO